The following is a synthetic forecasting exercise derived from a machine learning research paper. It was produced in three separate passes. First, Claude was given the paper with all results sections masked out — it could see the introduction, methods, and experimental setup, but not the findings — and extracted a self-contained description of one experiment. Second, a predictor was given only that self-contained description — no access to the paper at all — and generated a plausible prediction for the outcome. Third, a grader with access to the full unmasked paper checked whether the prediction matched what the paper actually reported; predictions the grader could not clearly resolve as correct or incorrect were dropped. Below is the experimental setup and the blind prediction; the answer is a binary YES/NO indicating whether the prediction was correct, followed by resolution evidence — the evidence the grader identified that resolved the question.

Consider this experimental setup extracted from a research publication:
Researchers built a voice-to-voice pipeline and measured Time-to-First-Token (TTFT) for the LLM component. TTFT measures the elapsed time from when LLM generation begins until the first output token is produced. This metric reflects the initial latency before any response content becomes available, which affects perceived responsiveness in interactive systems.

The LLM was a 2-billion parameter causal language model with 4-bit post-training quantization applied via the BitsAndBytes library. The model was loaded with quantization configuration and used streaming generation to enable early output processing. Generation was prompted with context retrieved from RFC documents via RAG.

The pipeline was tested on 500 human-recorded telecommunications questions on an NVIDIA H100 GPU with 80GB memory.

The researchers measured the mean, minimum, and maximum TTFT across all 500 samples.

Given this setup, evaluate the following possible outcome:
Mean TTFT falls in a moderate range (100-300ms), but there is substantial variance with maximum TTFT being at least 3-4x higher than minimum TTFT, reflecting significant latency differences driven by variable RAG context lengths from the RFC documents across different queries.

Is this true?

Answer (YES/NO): NO